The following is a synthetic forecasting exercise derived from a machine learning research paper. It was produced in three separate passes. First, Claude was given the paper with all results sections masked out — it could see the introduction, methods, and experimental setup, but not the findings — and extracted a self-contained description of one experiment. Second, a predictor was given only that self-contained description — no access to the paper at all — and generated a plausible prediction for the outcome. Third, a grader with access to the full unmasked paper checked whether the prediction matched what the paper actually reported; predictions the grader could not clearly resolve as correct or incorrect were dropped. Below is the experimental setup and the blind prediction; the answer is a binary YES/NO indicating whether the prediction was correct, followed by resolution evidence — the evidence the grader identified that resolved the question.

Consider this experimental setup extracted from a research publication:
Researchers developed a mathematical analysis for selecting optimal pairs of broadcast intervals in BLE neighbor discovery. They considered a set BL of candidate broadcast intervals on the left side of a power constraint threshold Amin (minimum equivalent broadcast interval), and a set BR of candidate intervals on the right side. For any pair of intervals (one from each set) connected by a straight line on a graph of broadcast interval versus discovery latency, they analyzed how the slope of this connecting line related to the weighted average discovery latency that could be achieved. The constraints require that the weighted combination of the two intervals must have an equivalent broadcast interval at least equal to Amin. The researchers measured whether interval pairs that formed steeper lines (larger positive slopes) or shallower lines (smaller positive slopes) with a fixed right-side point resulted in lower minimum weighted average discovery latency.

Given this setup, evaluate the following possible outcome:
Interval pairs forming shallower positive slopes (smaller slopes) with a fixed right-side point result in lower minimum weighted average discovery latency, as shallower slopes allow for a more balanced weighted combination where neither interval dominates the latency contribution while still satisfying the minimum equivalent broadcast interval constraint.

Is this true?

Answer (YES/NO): NO